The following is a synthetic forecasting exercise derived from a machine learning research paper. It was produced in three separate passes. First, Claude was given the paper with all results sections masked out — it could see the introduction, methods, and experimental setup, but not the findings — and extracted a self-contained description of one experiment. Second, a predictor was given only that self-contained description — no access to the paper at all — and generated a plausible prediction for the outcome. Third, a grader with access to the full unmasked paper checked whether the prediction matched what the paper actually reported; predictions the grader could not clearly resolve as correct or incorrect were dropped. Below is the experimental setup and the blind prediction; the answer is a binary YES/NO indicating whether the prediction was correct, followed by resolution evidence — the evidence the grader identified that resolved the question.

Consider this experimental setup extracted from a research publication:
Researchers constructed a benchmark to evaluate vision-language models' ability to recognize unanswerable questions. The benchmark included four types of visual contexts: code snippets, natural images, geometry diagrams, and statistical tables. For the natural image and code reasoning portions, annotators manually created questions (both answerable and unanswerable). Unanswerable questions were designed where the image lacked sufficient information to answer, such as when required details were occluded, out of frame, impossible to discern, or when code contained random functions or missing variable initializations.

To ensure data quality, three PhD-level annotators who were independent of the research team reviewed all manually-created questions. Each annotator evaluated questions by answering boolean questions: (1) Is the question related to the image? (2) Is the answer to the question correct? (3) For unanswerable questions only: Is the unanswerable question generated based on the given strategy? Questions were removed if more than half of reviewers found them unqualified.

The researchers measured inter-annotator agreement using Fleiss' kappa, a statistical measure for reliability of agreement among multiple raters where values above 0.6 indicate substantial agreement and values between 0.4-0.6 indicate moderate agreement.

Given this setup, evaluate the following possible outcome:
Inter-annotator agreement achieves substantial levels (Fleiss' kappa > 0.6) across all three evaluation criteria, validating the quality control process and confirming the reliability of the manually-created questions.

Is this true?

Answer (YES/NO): NO